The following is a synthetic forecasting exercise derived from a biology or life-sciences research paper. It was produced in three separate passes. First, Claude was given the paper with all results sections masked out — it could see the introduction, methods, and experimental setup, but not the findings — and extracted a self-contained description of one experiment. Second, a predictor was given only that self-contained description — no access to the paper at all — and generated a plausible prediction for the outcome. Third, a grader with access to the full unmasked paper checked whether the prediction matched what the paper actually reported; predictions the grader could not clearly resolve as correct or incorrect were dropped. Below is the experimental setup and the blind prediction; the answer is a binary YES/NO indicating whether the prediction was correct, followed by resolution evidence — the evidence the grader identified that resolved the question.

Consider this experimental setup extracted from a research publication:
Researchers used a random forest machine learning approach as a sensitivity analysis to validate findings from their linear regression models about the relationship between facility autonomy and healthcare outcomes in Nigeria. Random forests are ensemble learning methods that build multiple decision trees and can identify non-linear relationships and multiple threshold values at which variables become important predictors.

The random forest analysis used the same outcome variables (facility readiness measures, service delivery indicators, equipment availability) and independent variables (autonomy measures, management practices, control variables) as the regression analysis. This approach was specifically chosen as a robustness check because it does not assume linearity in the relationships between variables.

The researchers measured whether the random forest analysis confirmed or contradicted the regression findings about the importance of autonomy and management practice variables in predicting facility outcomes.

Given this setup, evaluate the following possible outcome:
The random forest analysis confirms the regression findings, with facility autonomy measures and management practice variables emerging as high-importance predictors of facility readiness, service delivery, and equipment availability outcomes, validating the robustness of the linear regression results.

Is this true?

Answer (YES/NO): YES